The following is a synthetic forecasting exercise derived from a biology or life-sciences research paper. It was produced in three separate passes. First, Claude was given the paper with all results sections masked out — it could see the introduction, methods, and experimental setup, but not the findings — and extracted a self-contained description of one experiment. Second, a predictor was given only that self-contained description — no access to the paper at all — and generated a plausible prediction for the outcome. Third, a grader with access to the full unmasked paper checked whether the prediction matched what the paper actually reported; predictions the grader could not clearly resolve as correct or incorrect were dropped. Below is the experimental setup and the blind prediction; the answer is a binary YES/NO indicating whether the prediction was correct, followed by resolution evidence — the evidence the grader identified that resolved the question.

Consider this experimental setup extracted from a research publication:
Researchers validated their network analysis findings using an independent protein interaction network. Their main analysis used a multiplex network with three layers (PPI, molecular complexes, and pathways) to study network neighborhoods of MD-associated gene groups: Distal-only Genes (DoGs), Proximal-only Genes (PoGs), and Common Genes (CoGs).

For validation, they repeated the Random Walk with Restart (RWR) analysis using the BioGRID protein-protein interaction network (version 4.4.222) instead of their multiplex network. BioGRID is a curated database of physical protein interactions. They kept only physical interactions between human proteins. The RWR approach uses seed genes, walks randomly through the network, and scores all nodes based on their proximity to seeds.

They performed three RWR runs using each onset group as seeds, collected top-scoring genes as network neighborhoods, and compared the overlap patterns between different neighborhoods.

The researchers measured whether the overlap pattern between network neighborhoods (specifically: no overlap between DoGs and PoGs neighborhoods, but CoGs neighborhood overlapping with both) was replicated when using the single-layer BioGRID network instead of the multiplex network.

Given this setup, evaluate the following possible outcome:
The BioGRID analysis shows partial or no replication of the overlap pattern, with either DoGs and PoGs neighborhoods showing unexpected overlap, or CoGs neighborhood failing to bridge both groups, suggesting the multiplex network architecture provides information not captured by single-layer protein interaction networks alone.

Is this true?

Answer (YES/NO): YES